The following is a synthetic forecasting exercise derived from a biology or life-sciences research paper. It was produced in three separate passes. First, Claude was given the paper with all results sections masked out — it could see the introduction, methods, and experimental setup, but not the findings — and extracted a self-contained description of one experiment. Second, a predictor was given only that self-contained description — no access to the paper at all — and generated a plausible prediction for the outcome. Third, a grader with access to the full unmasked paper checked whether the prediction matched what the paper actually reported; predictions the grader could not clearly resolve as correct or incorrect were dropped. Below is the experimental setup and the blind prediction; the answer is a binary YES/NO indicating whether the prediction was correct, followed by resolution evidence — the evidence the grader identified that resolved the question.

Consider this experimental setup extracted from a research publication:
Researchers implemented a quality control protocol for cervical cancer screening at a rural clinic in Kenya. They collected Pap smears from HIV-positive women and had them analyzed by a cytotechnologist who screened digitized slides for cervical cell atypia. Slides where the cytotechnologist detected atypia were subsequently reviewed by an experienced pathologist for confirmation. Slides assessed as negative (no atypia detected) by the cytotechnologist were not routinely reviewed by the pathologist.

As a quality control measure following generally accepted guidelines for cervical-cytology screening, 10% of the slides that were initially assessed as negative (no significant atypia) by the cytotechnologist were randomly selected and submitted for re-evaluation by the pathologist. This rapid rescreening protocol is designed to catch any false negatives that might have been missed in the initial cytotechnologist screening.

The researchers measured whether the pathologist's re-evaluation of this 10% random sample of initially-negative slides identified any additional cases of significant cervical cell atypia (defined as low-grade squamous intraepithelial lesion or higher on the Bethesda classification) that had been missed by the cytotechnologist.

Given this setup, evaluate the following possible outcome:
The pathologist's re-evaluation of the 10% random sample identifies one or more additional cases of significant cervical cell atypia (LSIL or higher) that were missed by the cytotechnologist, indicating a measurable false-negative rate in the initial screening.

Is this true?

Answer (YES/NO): NO